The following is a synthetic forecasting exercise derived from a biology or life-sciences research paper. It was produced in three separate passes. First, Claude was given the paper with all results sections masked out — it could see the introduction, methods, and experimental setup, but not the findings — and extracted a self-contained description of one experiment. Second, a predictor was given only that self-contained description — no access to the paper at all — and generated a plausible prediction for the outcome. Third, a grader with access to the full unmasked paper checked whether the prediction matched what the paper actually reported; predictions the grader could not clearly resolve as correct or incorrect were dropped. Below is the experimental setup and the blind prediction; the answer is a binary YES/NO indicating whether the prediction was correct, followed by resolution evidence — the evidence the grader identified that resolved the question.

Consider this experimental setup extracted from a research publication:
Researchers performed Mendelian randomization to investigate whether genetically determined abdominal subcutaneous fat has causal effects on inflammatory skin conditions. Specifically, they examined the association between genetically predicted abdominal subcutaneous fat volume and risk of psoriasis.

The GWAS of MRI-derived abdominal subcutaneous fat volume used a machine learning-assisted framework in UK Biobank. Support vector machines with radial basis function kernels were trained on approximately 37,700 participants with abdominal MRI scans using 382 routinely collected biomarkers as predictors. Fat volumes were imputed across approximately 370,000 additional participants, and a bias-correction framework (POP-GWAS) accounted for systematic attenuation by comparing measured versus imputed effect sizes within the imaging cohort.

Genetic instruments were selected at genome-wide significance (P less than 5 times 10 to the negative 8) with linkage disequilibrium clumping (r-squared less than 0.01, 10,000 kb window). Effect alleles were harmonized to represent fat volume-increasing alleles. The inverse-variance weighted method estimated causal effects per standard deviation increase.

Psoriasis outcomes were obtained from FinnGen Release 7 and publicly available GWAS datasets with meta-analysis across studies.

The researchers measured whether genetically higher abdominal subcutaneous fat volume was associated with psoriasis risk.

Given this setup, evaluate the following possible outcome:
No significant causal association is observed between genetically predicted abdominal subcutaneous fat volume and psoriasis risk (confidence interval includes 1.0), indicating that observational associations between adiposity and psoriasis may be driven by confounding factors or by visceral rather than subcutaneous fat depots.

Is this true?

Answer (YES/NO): NO